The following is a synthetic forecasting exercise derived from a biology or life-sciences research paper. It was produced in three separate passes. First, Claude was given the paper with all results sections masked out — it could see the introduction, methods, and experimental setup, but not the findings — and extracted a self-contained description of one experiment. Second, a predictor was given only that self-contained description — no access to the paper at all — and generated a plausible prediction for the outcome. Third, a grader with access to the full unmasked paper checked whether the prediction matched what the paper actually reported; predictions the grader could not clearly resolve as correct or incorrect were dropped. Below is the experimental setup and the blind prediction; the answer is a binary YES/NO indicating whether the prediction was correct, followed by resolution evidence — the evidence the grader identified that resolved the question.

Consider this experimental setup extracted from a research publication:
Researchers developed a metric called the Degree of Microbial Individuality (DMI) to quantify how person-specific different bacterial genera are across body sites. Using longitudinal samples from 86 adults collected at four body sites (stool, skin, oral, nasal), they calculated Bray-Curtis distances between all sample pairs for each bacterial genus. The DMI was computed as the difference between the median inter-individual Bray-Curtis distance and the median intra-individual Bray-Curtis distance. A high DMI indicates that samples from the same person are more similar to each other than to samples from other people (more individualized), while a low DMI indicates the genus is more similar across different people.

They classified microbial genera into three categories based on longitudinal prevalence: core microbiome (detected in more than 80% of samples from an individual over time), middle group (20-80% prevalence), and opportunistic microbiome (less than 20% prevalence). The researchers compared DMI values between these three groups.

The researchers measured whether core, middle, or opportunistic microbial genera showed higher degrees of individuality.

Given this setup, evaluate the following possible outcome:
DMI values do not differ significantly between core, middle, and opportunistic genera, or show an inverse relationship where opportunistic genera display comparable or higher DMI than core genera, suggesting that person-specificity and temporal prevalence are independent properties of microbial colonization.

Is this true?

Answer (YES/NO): NO